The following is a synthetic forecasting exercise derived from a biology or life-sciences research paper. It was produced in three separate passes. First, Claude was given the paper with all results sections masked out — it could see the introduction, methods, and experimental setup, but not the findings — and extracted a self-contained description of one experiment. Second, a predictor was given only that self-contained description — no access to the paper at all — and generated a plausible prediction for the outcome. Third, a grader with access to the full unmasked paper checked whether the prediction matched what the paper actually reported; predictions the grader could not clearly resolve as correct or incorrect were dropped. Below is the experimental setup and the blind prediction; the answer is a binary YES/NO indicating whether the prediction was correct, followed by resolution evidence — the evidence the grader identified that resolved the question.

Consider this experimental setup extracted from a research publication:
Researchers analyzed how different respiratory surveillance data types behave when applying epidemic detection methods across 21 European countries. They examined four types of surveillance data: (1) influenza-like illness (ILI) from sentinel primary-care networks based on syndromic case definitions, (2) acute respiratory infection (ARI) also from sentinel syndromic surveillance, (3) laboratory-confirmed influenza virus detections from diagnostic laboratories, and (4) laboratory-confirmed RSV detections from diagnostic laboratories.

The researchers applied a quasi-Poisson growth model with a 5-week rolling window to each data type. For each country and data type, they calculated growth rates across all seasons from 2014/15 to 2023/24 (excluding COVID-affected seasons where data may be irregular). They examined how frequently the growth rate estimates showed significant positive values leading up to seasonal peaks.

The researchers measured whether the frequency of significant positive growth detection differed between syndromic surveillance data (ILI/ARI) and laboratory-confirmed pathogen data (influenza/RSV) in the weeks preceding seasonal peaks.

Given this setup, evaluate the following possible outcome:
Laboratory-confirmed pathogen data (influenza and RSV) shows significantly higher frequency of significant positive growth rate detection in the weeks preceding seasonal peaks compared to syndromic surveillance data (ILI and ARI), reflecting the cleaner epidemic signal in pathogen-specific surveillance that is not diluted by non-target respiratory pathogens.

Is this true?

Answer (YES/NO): NO